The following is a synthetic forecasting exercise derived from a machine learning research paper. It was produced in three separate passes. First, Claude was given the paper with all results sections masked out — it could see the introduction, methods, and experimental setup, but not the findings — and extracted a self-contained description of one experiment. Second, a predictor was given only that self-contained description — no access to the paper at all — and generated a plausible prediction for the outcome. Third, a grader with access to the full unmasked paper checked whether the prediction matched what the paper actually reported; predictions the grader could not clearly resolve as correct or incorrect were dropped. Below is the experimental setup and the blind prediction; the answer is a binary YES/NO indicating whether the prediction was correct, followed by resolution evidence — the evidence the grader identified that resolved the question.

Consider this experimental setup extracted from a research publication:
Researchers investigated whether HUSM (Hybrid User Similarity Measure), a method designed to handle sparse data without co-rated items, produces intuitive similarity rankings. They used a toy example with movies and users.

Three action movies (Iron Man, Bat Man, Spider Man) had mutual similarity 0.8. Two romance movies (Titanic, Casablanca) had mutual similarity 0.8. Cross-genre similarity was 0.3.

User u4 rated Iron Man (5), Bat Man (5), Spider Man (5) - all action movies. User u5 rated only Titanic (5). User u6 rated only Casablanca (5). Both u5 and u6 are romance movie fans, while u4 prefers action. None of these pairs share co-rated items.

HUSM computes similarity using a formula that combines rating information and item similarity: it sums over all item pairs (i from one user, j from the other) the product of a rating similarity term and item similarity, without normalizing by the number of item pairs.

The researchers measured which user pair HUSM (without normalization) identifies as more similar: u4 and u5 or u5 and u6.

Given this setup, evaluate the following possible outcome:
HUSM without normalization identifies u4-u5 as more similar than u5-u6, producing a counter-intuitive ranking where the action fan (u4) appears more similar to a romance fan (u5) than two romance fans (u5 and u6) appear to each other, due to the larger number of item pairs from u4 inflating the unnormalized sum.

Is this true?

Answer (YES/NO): YES